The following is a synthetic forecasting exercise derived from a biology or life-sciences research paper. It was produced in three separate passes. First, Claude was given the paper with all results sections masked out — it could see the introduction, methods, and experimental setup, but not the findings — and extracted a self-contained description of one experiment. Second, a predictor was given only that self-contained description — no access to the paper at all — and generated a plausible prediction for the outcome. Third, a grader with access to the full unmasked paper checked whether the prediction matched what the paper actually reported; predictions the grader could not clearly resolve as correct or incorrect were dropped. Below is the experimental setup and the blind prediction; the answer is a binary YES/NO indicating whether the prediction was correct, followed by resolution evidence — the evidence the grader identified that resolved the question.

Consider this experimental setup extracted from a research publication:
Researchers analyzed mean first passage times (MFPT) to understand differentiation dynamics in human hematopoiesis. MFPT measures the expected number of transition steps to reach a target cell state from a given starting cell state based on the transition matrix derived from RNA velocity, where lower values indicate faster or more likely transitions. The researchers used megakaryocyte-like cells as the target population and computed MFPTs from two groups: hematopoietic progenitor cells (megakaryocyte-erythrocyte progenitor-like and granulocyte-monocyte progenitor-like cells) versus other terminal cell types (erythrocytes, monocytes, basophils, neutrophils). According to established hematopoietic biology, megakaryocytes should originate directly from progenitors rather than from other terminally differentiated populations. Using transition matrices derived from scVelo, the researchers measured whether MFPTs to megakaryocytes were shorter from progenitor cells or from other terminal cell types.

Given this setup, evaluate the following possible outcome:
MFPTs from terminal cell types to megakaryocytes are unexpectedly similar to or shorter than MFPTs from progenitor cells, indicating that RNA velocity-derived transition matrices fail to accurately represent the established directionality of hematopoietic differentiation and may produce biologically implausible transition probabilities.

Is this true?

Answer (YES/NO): YES